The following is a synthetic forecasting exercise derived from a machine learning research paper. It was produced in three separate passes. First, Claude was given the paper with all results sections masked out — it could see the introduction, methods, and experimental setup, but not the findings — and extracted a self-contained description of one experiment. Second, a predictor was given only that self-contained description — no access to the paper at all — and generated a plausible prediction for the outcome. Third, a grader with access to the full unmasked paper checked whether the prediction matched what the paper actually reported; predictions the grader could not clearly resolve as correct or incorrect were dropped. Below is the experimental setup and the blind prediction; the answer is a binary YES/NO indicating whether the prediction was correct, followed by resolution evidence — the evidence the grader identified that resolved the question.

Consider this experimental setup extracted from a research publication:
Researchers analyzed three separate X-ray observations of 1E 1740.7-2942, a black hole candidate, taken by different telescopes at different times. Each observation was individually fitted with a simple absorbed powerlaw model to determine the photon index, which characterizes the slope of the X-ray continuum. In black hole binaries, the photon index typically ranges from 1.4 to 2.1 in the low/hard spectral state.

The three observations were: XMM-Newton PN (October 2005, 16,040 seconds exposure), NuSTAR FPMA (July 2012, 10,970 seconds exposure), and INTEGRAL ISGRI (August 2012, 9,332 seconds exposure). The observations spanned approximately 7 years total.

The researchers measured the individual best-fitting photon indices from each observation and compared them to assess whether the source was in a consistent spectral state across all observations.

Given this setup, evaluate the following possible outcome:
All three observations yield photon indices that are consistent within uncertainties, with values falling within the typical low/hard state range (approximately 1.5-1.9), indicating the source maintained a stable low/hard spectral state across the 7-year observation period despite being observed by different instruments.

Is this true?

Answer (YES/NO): YES